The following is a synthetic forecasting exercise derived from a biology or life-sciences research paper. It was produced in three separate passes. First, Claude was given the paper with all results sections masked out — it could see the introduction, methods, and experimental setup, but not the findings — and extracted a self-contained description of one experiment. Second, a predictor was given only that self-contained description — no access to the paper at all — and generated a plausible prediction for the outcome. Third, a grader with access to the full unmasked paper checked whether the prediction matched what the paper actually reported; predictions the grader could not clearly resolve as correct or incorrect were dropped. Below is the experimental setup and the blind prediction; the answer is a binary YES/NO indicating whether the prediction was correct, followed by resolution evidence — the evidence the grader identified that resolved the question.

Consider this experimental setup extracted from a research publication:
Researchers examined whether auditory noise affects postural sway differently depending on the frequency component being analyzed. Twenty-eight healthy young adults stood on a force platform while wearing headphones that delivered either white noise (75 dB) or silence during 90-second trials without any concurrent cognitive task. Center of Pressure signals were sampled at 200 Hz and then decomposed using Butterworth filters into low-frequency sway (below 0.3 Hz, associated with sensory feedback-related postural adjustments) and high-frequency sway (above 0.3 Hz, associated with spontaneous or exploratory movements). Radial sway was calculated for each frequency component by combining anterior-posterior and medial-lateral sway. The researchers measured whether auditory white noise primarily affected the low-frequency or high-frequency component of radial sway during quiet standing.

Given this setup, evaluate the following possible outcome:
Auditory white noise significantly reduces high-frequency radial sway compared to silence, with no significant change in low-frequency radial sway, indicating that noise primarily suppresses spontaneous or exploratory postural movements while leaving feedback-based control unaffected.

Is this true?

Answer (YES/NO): NO